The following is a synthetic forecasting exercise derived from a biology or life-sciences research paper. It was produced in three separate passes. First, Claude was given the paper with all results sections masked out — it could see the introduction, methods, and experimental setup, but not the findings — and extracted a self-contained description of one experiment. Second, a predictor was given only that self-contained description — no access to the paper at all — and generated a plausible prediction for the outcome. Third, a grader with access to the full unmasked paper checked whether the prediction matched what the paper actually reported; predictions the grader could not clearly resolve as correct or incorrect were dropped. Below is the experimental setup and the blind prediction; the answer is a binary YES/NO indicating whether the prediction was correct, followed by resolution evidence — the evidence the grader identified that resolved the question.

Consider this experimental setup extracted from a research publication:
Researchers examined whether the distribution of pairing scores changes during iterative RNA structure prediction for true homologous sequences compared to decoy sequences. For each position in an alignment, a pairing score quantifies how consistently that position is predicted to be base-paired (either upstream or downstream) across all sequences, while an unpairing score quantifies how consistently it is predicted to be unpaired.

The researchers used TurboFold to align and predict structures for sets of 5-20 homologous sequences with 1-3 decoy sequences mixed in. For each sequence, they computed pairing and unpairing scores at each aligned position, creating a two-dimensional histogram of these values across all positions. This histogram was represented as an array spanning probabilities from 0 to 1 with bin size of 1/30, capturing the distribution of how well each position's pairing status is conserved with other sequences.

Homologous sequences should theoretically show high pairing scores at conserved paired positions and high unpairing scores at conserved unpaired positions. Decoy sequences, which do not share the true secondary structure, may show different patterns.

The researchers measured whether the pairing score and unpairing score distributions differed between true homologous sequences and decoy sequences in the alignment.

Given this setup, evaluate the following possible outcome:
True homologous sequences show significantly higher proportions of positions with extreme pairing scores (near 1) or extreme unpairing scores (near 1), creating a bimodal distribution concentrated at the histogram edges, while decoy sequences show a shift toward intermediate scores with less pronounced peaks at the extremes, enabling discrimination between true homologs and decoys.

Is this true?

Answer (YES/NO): NO